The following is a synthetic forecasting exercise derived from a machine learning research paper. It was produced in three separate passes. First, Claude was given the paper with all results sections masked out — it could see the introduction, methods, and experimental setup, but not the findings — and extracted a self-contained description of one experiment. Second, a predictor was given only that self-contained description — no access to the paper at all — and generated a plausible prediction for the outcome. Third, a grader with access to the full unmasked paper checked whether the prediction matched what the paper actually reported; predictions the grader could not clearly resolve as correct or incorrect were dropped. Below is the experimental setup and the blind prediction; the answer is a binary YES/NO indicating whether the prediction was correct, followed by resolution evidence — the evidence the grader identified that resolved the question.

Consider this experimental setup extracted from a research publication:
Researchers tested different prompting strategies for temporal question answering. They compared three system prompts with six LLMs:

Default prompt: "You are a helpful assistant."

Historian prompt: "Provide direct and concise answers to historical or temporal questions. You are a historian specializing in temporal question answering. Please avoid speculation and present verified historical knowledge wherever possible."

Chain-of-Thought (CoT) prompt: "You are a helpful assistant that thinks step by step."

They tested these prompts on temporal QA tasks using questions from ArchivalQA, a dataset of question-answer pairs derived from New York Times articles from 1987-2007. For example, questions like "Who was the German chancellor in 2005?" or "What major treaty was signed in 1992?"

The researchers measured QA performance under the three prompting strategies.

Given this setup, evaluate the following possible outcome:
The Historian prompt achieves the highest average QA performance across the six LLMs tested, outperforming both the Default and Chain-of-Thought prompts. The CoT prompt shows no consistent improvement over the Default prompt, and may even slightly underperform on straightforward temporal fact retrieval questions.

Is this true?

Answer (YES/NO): NO